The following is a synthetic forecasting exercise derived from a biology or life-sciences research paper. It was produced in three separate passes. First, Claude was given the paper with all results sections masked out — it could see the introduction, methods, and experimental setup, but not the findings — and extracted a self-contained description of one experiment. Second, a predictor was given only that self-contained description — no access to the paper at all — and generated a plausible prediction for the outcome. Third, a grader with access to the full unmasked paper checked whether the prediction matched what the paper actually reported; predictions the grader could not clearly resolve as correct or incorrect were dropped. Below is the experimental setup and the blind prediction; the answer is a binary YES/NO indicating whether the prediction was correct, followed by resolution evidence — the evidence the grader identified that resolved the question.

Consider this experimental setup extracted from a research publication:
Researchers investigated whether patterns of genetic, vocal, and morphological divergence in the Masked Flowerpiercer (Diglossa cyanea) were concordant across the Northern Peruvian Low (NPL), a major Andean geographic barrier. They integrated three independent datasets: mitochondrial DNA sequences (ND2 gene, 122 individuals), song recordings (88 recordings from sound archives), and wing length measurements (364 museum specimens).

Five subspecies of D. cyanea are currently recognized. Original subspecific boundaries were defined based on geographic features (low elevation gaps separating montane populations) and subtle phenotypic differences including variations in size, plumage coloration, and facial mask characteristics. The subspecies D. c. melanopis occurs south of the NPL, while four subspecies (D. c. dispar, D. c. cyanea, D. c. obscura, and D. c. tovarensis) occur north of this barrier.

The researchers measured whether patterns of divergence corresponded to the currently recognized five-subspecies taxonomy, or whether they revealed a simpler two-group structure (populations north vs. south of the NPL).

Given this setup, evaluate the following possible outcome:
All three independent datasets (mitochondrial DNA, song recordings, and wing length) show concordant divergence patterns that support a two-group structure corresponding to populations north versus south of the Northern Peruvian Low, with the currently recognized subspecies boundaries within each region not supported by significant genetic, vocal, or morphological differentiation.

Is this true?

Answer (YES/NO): NO